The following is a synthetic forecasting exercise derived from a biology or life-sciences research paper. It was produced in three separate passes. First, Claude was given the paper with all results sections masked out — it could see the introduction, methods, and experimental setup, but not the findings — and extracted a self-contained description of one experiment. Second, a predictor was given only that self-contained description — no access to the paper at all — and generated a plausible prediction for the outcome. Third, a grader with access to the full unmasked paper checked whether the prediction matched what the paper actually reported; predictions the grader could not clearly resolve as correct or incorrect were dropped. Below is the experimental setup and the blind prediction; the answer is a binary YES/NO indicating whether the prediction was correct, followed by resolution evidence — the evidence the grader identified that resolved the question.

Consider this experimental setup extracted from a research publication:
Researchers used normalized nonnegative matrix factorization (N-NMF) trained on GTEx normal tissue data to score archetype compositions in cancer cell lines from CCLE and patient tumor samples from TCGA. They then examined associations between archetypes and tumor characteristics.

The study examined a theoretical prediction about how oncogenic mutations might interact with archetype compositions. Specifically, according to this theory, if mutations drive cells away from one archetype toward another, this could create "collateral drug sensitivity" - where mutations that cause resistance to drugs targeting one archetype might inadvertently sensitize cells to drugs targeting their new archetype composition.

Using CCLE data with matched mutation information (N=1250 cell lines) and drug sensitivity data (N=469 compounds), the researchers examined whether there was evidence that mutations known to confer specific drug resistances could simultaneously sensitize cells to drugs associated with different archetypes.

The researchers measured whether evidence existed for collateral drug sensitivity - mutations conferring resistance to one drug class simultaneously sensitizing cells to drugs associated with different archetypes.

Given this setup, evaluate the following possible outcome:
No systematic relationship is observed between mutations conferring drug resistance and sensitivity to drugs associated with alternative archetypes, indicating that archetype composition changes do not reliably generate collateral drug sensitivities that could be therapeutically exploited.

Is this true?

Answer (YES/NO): YES